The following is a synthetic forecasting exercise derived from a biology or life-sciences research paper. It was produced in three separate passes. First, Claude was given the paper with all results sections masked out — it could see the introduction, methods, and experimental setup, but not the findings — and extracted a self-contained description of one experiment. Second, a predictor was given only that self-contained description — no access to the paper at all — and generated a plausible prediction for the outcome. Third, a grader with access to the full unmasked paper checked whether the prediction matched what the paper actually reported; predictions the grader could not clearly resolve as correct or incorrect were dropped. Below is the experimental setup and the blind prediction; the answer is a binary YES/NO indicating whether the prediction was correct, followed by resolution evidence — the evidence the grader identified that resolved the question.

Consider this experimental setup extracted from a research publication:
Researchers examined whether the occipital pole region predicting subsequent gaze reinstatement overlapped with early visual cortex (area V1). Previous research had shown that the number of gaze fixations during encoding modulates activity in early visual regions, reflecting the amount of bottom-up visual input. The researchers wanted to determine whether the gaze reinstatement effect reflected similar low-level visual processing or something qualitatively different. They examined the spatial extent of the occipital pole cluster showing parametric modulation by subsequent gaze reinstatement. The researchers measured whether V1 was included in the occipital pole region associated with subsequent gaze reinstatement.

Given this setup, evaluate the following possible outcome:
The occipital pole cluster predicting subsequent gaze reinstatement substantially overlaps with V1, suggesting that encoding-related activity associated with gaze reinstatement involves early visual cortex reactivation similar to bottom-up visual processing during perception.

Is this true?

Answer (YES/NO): NO